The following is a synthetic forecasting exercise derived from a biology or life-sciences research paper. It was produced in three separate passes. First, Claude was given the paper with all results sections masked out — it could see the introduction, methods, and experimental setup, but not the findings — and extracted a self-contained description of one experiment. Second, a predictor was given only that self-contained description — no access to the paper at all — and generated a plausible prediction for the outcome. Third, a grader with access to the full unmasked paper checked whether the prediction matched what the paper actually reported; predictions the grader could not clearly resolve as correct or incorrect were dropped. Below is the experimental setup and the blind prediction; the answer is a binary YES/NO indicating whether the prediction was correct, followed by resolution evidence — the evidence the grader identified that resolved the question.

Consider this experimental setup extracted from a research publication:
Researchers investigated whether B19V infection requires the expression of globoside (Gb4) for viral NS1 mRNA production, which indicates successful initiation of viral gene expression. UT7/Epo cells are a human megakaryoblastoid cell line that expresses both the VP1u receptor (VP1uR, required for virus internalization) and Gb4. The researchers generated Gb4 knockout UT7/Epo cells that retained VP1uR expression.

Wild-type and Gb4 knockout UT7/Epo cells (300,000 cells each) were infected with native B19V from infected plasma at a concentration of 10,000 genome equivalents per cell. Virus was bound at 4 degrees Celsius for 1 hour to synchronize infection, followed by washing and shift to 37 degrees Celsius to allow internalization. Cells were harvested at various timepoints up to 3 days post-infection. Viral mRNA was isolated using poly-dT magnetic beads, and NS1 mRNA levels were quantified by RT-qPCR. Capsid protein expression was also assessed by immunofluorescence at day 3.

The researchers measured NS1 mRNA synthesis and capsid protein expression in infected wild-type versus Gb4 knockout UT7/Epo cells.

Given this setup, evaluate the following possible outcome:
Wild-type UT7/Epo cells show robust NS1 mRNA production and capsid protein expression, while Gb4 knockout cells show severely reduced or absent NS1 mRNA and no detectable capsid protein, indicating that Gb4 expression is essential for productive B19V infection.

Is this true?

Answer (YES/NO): YES